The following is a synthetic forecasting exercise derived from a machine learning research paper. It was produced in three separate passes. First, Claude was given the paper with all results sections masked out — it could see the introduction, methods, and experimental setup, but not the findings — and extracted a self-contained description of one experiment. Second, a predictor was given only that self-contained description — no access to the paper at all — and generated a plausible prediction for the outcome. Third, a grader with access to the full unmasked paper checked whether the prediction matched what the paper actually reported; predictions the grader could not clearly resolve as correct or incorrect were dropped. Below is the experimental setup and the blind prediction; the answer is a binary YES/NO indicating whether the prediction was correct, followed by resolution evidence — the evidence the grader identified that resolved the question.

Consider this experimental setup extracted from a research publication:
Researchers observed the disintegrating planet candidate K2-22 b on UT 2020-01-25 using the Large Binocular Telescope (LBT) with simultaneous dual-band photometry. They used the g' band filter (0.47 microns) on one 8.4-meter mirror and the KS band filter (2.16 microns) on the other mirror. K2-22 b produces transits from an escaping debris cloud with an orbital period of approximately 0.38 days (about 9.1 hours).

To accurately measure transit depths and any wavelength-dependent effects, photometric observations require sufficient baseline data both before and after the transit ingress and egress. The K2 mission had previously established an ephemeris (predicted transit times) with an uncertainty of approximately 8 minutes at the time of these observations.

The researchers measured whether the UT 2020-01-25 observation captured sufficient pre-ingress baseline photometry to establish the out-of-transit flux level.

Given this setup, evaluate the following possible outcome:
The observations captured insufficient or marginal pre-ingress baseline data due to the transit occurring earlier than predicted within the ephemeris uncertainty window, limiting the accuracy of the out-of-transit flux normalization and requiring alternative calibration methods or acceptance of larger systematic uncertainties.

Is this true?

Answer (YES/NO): YES